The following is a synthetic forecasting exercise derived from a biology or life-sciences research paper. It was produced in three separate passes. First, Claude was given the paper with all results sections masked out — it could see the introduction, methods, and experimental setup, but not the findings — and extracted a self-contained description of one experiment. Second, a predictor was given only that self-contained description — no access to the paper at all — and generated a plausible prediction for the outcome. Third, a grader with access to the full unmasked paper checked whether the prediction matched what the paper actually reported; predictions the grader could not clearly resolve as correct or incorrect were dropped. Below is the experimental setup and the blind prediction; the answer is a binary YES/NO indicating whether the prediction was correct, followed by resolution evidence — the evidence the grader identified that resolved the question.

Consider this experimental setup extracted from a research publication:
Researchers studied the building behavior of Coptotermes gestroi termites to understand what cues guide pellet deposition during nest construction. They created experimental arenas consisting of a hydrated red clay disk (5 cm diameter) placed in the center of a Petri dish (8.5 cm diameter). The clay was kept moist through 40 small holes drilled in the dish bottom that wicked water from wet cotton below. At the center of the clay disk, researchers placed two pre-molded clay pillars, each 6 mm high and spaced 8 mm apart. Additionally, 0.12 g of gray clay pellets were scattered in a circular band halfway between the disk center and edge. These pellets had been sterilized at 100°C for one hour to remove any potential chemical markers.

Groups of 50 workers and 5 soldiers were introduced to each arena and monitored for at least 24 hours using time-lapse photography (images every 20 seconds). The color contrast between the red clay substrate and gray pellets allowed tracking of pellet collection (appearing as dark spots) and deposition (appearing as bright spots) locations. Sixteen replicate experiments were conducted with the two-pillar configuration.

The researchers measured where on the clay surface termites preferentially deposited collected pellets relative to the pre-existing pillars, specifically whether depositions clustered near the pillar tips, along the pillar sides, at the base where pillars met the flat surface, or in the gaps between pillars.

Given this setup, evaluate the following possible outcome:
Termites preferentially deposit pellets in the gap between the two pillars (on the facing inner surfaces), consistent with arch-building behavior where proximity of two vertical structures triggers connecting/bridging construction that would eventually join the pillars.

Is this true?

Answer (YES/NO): NO